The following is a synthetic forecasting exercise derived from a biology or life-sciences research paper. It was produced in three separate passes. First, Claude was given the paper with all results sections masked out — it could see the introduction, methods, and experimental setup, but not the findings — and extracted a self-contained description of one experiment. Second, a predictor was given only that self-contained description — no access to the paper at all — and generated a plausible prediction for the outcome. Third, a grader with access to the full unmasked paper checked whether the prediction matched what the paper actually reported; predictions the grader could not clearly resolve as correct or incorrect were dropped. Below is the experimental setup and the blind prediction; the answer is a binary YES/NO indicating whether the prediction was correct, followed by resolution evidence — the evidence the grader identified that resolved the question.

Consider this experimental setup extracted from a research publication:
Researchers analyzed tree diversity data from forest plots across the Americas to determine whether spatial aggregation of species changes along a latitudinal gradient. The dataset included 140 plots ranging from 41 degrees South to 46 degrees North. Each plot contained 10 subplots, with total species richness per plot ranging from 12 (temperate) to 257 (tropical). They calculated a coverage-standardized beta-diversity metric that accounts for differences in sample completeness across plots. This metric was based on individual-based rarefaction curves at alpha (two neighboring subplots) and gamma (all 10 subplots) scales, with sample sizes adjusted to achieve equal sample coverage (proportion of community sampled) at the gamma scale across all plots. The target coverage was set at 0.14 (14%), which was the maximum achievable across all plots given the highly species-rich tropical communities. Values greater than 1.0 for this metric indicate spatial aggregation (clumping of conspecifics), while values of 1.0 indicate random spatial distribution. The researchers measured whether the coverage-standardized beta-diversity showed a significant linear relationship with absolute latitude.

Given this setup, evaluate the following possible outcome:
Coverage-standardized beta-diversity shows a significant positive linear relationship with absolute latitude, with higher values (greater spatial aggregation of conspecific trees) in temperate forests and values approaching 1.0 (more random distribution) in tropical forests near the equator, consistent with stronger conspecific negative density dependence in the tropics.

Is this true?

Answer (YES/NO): NO